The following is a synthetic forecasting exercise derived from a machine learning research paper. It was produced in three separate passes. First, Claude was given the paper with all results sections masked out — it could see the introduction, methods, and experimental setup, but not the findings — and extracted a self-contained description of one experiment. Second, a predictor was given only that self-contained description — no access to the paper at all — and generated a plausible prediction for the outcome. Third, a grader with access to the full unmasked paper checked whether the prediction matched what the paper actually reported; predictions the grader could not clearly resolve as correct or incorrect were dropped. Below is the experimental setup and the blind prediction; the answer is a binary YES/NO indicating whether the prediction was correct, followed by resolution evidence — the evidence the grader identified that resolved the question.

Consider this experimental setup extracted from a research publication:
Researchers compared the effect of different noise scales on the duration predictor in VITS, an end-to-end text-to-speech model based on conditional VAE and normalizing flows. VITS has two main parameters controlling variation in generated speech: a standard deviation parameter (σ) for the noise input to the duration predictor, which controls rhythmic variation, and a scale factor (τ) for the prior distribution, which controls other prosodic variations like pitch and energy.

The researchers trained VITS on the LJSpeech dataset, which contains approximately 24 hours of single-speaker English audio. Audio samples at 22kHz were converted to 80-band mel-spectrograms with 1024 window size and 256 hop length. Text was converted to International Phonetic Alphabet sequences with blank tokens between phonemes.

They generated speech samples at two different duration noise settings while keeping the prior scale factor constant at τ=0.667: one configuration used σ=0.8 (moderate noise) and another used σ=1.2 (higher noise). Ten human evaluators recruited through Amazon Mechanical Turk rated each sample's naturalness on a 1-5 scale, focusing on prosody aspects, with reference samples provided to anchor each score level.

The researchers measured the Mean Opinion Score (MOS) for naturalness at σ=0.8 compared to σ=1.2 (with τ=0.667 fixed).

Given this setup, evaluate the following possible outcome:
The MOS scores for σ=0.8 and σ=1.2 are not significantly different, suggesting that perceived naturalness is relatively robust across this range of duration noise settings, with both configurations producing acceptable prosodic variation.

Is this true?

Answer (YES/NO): NO